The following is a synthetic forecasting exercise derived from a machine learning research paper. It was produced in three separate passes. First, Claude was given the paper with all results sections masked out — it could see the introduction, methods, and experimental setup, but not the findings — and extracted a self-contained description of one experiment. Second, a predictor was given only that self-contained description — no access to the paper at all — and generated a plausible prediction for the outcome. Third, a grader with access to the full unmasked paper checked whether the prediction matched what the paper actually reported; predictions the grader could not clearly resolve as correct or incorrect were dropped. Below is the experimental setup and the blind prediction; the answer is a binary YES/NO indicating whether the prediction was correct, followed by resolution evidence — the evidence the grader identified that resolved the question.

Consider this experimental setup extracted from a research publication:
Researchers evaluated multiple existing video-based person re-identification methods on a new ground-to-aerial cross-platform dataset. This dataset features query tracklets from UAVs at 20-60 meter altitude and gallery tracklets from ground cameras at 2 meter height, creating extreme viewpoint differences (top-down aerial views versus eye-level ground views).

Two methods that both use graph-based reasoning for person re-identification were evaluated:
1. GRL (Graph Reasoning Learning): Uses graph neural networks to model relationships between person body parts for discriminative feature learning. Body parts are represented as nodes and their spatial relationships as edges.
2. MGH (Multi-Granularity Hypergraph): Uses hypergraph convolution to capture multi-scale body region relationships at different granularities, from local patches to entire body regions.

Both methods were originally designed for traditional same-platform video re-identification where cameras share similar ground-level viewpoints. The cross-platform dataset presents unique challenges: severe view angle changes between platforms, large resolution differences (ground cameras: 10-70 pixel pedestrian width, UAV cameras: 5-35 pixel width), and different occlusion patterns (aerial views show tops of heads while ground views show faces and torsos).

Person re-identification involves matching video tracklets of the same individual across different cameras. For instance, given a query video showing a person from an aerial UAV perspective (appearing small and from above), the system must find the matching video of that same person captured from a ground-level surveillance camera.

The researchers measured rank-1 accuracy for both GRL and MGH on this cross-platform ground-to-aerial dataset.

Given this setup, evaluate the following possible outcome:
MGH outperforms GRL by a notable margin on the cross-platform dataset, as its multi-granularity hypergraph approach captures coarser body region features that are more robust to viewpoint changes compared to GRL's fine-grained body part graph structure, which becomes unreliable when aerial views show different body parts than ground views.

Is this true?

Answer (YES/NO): YES